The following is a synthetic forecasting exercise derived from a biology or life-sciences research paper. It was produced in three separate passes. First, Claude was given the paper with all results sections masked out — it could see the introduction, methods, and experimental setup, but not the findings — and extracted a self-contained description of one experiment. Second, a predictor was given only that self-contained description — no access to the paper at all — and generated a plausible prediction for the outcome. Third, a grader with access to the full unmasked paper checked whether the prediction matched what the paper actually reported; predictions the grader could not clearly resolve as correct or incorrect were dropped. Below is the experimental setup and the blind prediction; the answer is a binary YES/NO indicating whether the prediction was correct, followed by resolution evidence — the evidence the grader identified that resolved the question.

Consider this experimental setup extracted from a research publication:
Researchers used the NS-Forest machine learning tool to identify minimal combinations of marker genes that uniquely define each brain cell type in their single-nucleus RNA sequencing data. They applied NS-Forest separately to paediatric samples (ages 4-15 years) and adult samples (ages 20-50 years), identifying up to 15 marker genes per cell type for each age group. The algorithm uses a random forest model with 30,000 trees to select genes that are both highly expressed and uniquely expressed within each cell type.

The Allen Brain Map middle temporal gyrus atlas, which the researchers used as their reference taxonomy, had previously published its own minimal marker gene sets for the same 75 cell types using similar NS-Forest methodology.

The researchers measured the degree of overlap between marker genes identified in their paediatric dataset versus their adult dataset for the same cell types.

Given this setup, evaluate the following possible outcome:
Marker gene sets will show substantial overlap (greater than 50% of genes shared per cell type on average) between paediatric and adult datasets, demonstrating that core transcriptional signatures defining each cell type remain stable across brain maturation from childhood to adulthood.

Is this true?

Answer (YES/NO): NO